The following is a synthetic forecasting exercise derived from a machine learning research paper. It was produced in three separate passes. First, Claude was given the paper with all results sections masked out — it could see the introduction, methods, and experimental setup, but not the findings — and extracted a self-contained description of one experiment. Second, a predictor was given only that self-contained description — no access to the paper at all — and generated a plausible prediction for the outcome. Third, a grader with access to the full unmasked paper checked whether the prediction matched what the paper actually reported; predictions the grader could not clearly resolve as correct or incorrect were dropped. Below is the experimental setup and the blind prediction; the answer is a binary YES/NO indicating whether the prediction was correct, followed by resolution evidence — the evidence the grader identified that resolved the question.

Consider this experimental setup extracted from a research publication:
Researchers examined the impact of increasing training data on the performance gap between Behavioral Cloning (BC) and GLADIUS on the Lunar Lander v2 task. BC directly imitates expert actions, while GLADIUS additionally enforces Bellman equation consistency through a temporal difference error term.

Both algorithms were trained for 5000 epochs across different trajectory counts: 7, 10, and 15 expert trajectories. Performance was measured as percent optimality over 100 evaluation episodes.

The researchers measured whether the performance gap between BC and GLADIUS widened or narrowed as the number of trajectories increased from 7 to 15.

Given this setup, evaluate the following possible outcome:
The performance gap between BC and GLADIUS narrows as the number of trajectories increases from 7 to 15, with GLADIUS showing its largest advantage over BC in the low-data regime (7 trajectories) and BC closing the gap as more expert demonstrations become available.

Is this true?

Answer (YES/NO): NO